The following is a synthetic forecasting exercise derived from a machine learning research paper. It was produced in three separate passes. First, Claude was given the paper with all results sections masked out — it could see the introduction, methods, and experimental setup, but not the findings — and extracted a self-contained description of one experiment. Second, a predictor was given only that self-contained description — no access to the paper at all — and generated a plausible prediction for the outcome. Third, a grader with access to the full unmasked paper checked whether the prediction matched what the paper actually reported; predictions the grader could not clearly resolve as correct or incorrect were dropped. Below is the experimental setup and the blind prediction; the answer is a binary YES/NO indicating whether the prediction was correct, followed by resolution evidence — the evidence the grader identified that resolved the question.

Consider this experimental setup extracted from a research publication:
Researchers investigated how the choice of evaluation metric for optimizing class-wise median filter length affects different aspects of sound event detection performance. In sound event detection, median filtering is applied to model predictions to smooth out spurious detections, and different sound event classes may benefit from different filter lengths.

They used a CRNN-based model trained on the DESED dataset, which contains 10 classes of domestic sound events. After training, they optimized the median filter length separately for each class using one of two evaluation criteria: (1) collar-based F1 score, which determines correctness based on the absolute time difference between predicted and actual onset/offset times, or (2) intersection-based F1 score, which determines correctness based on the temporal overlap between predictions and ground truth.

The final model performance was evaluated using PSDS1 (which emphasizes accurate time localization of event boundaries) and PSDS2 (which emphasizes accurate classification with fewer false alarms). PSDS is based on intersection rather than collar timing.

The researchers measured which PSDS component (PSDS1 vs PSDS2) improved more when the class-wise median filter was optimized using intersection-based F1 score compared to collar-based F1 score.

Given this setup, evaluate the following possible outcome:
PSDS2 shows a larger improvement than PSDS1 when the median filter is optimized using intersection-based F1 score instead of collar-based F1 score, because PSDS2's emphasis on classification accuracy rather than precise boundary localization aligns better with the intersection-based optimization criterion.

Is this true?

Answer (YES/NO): YES